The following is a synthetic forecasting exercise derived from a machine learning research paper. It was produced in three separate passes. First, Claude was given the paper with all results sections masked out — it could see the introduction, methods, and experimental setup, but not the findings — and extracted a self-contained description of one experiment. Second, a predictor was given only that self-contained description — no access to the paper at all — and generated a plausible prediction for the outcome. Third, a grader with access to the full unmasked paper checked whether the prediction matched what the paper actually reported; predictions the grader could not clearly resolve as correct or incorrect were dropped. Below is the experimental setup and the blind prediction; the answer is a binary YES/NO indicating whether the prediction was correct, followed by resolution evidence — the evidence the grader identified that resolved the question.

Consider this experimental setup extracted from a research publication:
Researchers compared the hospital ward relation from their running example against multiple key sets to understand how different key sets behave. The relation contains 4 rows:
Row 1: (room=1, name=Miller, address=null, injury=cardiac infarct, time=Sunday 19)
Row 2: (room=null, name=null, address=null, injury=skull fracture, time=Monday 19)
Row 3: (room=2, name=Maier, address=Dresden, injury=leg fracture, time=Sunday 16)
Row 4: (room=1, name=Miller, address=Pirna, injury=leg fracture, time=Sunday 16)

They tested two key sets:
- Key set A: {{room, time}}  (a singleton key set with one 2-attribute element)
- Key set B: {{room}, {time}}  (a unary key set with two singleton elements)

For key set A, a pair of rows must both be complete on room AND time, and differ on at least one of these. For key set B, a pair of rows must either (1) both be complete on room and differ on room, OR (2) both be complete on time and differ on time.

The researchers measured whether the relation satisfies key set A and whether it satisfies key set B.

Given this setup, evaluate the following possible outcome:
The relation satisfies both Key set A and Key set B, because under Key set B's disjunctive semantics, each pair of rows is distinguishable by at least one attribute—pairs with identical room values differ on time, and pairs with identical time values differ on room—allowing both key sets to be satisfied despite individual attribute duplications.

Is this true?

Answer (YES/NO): NO